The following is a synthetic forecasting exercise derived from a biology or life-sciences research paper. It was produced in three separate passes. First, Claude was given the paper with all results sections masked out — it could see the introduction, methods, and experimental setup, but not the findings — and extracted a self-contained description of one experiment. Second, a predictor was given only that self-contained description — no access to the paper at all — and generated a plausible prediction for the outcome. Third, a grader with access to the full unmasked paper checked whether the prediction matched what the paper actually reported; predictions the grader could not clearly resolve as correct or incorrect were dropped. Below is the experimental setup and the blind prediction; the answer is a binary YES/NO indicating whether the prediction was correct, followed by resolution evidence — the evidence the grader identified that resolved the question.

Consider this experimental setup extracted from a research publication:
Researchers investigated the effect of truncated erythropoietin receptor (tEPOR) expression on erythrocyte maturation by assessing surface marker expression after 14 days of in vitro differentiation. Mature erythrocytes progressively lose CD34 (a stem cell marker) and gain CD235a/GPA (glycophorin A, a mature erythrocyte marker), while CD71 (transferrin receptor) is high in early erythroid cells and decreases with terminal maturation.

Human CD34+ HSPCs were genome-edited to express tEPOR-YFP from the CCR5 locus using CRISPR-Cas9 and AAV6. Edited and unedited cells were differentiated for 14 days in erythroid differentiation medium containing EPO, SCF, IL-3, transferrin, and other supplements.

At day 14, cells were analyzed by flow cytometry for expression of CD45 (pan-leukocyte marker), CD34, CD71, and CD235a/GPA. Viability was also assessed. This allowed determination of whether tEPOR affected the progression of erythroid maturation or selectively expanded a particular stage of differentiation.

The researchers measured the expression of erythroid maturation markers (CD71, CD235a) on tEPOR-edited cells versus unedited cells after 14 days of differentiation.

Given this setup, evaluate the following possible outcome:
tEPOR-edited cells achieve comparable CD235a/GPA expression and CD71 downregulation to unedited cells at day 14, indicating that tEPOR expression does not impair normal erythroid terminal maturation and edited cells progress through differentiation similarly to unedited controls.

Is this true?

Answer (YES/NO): YES